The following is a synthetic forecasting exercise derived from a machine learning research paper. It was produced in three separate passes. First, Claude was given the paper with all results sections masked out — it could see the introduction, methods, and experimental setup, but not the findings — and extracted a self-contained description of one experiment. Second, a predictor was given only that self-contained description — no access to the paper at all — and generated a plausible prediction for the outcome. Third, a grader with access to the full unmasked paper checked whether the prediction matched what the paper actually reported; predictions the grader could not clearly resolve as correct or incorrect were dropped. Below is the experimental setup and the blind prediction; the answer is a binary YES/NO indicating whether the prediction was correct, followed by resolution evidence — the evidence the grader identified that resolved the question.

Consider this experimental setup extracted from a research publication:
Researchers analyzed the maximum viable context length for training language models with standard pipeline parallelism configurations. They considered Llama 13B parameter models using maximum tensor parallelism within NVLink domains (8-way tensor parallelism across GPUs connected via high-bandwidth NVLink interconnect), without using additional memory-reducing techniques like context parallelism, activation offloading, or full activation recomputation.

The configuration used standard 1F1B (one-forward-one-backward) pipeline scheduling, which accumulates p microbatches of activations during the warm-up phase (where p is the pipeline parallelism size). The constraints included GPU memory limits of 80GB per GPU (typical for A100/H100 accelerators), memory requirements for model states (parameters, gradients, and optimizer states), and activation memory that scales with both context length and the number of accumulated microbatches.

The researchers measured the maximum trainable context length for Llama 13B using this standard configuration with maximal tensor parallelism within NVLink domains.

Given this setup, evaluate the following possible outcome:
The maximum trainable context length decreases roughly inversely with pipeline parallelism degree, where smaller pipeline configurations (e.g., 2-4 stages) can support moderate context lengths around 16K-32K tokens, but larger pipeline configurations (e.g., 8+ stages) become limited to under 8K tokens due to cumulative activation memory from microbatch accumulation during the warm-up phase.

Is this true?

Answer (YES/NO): NO